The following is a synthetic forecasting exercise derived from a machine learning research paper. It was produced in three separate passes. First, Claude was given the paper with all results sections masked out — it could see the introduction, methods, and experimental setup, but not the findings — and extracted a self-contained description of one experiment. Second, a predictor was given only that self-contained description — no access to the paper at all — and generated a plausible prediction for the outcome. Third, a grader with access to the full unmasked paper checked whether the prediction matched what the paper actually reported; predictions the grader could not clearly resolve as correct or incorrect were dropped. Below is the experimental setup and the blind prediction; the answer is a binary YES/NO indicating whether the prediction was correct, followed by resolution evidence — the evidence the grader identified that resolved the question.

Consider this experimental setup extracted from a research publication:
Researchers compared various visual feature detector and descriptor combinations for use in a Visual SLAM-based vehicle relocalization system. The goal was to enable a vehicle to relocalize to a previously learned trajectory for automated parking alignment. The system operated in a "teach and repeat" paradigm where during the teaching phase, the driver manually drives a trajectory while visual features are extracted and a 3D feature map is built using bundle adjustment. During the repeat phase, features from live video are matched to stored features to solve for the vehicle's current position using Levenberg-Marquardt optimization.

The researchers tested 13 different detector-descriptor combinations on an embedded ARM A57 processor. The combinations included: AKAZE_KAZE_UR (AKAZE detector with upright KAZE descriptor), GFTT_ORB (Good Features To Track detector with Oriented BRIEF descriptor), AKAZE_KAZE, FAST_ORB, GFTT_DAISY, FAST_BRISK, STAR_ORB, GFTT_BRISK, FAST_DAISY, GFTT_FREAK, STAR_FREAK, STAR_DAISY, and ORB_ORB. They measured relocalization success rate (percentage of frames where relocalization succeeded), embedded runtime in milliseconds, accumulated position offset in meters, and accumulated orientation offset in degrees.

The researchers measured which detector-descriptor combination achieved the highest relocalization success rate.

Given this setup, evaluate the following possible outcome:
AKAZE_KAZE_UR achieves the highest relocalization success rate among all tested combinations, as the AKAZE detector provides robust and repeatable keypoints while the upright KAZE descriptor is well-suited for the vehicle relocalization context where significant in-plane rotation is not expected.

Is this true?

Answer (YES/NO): YES